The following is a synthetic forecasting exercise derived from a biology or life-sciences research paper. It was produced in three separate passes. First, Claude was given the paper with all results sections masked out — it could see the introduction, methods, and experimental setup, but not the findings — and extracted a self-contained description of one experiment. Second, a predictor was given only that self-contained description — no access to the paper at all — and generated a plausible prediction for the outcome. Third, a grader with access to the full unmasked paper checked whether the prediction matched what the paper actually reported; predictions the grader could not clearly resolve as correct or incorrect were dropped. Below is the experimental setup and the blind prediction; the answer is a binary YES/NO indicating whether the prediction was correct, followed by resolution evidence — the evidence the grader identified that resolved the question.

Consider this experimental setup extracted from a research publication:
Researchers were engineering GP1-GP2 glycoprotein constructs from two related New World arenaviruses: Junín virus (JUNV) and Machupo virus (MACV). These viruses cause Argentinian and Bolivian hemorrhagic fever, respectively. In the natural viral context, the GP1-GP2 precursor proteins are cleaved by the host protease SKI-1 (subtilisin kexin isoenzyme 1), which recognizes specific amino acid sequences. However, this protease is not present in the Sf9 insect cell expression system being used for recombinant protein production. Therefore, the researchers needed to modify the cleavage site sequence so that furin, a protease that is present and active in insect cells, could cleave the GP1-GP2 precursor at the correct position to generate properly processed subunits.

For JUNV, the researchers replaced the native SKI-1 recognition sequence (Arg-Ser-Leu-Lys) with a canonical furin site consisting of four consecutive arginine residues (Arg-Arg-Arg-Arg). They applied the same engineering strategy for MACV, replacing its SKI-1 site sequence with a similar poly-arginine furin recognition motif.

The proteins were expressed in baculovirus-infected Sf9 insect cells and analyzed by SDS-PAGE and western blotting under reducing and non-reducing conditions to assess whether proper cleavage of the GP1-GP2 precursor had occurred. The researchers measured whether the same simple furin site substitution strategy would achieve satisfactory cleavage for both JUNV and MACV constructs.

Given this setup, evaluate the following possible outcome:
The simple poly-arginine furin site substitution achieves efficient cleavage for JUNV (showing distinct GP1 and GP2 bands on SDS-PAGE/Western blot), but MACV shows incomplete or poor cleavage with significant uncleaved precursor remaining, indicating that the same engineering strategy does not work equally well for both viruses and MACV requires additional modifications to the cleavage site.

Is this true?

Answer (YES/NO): YES